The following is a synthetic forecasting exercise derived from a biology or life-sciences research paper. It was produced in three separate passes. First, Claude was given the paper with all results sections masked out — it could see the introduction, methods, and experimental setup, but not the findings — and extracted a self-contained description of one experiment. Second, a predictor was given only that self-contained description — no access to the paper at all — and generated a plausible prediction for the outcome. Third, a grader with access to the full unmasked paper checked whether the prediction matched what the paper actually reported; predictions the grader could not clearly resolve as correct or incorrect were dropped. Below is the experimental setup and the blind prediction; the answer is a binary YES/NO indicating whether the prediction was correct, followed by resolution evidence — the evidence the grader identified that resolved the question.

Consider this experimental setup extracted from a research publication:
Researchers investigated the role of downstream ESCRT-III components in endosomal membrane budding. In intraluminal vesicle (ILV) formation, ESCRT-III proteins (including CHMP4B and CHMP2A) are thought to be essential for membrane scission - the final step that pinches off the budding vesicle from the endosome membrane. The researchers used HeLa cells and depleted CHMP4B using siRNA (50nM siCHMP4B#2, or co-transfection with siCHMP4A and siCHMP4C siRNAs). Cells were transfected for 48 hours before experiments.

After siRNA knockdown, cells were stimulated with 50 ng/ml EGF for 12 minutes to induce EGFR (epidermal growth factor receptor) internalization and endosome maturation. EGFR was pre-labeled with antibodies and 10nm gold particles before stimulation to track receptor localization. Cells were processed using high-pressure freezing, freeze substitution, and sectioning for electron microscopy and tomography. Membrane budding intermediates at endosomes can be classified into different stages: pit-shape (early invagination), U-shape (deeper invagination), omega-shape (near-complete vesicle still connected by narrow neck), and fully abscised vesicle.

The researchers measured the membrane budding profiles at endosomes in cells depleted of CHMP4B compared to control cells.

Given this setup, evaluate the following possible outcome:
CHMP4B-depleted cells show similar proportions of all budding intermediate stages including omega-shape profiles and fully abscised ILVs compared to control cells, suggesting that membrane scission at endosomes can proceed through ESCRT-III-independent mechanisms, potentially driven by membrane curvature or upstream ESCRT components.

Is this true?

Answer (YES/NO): NO